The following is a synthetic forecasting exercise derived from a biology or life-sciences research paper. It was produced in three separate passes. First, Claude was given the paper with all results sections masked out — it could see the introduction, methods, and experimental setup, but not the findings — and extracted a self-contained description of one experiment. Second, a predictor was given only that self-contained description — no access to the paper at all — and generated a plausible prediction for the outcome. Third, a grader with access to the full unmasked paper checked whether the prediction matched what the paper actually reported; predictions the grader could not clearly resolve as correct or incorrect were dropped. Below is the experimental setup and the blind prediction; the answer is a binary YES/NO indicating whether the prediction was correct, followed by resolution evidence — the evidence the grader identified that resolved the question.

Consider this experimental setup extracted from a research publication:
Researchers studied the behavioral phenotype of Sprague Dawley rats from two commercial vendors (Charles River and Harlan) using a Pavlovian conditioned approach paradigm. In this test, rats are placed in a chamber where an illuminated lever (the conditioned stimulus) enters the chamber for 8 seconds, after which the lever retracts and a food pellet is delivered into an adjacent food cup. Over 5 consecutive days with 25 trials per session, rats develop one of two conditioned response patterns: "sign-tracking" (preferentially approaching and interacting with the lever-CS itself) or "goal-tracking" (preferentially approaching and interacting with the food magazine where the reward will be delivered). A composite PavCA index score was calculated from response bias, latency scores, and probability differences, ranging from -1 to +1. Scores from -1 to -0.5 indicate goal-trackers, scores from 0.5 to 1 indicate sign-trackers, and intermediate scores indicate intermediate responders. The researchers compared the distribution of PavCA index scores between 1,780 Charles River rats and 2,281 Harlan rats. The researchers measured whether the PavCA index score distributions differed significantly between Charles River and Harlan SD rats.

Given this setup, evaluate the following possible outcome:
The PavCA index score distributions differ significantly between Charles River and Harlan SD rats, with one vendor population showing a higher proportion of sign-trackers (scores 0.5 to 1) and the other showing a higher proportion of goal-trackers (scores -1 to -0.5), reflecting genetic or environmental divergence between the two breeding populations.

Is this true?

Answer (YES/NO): YES